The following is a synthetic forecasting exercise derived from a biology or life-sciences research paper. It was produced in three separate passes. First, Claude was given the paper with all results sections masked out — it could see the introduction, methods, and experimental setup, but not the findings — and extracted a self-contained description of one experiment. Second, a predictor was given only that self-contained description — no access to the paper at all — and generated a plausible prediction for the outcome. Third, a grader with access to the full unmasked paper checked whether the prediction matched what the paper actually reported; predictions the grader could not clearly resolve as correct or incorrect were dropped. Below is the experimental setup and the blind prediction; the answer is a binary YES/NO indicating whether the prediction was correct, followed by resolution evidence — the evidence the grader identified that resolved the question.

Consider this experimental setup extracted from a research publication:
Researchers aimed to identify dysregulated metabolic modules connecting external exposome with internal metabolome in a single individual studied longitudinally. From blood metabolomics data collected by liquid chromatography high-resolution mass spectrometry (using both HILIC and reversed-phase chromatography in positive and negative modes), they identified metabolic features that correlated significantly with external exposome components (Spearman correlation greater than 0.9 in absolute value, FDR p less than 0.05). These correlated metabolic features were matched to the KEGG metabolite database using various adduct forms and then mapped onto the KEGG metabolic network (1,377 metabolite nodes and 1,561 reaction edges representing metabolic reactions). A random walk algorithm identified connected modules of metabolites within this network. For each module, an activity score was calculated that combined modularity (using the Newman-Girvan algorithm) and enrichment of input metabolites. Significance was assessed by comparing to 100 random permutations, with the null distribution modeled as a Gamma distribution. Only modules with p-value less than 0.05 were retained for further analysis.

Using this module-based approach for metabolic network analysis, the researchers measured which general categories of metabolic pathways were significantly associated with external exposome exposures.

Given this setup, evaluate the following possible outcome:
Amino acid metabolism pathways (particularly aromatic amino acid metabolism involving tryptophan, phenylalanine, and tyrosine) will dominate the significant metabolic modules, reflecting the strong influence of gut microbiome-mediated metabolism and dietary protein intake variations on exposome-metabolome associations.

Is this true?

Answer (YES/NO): NO